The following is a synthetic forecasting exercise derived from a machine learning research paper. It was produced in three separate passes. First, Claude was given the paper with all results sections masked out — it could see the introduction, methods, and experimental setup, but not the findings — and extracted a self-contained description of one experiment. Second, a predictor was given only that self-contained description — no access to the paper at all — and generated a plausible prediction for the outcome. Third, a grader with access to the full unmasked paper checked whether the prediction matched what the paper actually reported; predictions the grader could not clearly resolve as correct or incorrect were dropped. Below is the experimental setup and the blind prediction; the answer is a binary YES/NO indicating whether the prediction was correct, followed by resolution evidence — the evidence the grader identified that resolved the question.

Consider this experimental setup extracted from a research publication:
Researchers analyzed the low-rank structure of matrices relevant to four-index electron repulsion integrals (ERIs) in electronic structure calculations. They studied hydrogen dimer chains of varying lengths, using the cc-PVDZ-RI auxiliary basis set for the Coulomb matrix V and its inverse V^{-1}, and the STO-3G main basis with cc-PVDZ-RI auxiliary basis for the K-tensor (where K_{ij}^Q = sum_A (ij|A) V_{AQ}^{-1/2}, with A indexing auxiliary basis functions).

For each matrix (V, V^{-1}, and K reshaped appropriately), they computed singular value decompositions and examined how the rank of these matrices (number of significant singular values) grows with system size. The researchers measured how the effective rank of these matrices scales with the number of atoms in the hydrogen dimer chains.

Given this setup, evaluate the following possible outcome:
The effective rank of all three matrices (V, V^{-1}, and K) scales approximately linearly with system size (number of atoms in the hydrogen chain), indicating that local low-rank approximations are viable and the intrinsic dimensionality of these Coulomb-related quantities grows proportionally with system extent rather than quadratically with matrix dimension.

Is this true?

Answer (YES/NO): YES